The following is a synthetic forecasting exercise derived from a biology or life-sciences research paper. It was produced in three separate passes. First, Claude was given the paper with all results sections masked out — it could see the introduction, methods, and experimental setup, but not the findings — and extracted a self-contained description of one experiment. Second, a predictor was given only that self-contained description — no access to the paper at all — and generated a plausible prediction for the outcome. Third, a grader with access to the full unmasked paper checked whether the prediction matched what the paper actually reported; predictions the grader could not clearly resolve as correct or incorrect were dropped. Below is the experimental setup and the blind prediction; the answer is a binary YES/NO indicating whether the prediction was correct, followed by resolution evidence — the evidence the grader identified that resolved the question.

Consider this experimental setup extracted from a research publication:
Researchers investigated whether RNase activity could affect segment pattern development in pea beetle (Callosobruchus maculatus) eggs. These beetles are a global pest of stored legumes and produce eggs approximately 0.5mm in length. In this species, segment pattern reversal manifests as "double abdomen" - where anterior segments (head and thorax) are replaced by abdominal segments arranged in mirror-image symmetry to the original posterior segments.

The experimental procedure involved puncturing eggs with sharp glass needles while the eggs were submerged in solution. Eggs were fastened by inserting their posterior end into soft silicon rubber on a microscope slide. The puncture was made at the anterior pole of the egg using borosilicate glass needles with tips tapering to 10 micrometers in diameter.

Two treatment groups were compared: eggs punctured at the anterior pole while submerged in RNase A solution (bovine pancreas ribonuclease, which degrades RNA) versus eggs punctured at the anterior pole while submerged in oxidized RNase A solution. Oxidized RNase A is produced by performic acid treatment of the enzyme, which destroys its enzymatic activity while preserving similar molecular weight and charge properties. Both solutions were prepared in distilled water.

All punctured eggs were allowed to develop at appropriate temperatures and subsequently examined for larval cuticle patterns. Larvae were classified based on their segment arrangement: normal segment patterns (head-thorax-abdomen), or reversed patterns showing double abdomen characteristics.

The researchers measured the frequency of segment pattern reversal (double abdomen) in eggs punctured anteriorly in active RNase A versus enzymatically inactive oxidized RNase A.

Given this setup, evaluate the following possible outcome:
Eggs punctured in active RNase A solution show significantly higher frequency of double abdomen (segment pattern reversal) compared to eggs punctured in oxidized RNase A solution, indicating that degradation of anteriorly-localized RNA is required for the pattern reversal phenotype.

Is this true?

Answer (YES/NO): YES